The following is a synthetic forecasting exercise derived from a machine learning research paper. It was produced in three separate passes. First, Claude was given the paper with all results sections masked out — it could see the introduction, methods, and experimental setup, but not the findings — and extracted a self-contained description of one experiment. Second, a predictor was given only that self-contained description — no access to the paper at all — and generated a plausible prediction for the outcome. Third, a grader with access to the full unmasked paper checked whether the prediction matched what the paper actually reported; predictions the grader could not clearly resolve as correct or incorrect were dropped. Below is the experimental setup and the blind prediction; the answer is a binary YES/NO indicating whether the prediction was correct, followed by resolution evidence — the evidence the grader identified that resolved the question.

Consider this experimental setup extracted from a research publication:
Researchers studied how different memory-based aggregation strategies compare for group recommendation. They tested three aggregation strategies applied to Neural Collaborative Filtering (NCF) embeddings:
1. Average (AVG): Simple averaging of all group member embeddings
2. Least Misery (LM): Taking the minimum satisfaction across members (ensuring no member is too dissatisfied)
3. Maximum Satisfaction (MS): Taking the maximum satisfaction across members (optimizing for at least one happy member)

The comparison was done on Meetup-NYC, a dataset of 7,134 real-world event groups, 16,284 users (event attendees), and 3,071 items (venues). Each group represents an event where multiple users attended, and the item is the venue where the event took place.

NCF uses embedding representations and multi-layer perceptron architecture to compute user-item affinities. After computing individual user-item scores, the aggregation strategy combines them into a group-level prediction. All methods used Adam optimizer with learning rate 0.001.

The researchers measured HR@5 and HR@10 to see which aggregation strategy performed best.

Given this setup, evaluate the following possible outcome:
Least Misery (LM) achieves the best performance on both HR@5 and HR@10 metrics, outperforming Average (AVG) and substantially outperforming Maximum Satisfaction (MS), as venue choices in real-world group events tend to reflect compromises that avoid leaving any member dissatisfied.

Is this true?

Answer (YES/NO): NO